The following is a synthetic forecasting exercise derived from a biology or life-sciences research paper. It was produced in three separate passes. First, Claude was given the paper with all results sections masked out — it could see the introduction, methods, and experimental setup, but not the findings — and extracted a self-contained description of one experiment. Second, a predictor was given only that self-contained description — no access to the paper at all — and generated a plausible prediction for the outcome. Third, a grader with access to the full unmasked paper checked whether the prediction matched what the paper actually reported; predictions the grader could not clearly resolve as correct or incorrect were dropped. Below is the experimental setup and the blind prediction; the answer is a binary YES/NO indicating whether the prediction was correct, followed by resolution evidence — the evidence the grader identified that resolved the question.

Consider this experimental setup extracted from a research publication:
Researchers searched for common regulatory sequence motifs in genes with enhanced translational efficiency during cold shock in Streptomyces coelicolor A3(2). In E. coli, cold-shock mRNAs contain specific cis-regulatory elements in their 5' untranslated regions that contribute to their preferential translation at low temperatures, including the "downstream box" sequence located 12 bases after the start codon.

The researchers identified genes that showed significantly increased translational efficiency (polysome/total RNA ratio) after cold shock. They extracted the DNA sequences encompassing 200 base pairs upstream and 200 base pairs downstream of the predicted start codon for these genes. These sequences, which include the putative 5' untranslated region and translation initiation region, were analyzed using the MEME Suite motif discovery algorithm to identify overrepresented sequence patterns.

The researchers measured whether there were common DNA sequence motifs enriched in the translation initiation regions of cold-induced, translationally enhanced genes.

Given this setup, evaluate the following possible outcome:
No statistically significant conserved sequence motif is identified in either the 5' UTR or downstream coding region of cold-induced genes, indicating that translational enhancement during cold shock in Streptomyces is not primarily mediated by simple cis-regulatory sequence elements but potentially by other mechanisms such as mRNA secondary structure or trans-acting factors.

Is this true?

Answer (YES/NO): NO